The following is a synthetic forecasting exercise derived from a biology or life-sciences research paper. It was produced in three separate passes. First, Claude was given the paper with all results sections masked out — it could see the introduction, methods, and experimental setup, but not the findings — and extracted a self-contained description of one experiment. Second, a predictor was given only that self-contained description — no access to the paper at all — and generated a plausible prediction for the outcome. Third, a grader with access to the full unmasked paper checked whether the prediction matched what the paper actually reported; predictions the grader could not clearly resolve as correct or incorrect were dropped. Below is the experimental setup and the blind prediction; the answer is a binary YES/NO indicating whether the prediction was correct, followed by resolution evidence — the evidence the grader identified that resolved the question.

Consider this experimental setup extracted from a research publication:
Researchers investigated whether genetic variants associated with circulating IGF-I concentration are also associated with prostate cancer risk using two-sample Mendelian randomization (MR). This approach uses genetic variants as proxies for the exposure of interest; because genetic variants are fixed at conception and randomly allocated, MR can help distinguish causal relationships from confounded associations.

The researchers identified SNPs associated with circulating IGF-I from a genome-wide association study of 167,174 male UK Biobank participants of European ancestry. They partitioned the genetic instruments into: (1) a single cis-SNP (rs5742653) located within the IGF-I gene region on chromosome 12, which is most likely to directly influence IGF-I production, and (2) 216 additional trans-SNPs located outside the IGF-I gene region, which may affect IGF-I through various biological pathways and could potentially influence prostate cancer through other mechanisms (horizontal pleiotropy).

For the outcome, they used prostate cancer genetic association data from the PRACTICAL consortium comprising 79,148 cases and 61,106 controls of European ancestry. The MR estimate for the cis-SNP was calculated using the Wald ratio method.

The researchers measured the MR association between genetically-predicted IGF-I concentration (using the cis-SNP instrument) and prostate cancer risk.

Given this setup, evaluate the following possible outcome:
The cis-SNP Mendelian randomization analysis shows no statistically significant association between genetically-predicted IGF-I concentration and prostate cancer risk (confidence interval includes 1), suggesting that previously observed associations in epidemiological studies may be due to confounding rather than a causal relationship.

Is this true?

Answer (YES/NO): NO